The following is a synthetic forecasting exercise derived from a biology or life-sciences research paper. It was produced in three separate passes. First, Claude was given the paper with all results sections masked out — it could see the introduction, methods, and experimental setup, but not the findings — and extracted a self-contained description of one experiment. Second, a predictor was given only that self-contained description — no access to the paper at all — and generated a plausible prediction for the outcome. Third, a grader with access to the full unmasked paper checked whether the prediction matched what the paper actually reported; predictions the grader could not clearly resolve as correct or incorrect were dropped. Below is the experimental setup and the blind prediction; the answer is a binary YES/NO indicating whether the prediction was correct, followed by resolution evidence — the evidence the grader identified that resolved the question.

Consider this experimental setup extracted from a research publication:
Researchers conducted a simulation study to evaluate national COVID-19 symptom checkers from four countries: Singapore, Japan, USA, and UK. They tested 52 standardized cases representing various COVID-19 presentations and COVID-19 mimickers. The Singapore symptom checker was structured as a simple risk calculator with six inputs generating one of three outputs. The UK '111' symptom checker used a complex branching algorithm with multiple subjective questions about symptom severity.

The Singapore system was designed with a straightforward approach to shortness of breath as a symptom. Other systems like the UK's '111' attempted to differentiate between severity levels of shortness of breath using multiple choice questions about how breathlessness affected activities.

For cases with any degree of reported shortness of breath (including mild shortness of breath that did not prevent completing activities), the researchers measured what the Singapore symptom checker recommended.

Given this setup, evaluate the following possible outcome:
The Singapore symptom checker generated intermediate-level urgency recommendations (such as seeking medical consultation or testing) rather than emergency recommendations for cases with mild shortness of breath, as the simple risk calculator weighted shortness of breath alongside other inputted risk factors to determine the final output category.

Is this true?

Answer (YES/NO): NO